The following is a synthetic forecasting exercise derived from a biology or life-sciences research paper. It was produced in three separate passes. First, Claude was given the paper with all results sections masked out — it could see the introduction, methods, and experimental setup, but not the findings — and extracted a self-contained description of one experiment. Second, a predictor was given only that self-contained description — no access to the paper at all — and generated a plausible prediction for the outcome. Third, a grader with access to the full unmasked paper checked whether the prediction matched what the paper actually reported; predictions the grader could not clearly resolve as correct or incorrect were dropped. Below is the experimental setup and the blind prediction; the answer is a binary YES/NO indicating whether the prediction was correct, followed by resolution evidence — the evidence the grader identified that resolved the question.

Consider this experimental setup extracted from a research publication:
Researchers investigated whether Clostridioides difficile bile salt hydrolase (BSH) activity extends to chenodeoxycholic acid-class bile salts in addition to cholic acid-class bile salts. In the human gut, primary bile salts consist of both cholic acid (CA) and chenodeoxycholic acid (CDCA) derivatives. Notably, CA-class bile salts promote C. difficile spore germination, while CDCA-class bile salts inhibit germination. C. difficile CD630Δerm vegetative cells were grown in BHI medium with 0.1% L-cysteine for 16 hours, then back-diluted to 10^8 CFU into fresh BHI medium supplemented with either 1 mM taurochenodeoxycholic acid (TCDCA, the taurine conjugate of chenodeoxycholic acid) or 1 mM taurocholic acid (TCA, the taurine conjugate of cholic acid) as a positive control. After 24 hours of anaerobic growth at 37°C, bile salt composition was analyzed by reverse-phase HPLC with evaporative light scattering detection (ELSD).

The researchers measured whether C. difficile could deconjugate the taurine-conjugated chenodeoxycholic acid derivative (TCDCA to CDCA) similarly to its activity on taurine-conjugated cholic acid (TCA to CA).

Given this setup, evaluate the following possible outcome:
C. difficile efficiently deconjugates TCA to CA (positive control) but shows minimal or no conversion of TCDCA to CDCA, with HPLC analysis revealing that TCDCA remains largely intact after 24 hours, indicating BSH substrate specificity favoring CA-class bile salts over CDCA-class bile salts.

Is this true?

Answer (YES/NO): NO